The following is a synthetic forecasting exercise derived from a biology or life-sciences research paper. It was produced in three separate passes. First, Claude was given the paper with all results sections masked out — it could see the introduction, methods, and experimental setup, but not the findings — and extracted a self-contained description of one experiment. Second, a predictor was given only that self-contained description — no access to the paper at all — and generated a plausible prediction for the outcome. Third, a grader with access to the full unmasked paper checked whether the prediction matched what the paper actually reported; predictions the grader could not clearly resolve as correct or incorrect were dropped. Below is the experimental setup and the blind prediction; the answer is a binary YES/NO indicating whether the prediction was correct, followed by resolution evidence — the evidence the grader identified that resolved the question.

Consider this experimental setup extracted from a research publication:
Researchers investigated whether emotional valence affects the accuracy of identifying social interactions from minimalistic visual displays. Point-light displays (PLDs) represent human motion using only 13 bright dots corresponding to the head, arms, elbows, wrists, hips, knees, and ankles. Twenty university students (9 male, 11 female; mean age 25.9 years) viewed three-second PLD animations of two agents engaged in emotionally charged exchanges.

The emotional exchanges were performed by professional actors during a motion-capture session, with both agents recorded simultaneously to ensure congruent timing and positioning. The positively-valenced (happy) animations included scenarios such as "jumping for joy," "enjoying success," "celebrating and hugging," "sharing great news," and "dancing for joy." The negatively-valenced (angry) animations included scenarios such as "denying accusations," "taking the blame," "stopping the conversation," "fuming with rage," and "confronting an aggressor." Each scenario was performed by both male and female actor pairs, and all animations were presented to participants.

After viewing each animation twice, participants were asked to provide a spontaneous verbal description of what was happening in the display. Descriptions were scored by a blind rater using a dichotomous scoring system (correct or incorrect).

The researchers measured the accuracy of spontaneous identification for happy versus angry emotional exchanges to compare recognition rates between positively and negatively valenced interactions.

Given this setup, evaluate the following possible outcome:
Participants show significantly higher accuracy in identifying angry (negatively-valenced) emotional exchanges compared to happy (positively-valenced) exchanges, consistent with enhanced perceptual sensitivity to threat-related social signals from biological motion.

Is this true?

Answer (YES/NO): NO